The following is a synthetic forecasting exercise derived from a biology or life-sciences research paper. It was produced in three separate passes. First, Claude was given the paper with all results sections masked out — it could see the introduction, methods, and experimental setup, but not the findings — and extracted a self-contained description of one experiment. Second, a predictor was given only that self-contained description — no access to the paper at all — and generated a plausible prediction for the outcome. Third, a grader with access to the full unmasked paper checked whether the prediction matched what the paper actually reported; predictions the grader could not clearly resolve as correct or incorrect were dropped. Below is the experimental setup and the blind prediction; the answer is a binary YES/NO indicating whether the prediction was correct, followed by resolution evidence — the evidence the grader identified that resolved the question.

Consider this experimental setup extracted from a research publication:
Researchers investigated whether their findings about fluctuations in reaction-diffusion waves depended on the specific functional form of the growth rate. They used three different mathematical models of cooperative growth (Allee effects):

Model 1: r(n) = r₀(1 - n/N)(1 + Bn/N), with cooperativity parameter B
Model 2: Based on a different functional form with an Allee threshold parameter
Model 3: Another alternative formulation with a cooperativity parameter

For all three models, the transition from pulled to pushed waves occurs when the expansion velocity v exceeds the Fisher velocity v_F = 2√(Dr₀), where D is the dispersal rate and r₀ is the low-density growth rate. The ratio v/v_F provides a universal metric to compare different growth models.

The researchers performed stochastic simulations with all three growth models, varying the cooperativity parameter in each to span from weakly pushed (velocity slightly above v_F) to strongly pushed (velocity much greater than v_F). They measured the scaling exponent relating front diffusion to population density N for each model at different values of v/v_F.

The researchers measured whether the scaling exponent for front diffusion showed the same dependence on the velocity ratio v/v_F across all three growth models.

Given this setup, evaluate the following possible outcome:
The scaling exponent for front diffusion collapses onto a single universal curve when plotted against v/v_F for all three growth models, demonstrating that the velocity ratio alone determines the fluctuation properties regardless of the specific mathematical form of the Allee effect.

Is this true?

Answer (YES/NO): YES